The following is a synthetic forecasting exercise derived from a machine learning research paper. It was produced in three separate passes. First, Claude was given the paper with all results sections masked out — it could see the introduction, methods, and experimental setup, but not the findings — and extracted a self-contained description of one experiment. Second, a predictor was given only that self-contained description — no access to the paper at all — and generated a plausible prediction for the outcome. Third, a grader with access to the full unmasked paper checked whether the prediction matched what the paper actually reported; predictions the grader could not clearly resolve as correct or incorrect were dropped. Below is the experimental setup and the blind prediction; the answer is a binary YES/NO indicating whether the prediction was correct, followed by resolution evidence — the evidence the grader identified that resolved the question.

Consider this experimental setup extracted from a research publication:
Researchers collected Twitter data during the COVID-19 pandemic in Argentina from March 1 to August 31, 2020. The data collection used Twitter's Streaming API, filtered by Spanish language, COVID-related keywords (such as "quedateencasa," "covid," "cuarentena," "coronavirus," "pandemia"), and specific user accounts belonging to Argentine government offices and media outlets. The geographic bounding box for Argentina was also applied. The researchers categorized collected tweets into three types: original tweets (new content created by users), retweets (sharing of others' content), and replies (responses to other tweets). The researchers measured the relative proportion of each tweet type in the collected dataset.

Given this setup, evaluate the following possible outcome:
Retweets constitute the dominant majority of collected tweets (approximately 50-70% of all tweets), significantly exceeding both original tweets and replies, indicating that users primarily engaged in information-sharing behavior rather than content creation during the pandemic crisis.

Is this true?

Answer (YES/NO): YES